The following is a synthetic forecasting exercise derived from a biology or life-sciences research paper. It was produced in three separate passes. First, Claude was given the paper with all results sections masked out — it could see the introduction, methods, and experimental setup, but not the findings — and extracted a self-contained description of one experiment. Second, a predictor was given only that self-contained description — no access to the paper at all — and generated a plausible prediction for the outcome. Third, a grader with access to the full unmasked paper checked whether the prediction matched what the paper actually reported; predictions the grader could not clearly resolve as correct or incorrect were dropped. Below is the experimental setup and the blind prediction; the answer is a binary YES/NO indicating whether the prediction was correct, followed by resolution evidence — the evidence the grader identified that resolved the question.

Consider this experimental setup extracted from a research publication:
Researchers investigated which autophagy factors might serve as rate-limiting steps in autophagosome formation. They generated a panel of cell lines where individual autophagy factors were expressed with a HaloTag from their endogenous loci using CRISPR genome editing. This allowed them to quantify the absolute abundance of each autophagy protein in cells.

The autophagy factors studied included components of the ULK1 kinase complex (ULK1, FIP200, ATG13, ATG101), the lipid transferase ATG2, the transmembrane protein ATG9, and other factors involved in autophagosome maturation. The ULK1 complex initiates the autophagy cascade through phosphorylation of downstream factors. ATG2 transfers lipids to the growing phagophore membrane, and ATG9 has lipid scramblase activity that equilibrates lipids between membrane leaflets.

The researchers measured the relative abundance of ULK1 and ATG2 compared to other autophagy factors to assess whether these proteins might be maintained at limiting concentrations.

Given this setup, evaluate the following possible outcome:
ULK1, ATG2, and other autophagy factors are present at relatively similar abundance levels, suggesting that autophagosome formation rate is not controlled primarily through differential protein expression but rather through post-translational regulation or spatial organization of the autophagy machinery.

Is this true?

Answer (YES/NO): NO